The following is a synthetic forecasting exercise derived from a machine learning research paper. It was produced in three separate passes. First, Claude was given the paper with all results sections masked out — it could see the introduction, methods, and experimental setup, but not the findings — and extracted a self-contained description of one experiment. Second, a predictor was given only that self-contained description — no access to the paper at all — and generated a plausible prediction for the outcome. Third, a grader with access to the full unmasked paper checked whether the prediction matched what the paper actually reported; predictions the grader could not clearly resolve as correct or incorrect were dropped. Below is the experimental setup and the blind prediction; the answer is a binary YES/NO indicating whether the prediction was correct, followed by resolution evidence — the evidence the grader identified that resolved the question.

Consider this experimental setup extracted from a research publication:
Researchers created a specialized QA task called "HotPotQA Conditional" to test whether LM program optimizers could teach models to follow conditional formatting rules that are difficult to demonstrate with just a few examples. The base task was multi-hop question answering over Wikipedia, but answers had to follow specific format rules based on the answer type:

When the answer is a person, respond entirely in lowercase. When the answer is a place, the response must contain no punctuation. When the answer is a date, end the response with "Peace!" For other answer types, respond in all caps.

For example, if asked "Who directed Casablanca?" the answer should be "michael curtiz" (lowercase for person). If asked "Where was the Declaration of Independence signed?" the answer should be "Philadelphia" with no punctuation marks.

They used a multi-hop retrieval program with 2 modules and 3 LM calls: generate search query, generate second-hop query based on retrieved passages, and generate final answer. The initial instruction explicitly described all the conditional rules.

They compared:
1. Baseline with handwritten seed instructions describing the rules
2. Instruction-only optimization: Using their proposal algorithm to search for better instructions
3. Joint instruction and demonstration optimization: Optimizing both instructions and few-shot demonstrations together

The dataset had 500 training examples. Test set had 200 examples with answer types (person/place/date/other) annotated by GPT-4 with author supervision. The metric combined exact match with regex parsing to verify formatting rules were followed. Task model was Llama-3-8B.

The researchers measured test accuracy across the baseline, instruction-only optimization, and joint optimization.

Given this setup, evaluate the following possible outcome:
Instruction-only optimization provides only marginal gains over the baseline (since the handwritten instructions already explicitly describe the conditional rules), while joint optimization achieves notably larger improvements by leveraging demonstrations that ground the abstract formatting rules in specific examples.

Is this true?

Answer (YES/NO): NO